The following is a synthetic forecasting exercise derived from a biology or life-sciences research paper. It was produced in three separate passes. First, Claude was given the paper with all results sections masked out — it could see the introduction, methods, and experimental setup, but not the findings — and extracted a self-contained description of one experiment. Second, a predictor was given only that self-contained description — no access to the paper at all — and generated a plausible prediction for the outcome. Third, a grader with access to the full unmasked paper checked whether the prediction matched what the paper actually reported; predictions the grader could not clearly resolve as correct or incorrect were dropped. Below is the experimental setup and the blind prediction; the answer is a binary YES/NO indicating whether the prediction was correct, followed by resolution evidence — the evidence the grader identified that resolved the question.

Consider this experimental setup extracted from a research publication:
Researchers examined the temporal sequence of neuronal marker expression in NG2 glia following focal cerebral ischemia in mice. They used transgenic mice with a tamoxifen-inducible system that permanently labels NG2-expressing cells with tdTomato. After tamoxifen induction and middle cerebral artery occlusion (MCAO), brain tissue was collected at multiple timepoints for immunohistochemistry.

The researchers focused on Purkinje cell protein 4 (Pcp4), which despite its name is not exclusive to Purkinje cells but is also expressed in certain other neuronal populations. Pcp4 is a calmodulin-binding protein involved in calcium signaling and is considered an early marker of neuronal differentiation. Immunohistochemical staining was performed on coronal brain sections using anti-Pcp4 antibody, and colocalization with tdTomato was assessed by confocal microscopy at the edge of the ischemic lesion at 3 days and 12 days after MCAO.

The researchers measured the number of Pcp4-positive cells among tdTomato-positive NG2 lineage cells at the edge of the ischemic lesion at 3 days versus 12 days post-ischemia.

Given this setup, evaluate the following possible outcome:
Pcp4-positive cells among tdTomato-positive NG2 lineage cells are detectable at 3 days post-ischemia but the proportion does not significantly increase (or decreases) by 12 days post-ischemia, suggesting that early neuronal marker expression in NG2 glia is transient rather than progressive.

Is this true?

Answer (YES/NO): NO